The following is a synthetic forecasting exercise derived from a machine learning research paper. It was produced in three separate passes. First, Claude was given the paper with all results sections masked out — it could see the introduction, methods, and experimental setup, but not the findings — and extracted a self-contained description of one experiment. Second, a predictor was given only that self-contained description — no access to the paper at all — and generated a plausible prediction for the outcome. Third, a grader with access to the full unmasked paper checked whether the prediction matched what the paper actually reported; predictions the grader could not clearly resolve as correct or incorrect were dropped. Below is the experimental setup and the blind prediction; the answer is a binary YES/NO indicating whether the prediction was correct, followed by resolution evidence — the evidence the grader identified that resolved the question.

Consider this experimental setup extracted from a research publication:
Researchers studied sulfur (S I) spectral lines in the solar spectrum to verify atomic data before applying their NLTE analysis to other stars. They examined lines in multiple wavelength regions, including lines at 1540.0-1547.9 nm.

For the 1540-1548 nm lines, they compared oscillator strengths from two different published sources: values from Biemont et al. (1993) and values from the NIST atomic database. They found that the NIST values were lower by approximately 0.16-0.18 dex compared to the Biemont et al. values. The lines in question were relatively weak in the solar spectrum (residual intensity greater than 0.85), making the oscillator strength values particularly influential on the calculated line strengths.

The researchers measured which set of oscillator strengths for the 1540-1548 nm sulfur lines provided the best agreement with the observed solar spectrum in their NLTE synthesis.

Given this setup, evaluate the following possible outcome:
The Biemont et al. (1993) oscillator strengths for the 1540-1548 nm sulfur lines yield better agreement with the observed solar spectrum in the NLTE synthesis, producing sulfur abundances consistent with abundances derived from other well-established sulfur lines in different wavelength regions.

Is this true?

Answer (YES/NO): NO